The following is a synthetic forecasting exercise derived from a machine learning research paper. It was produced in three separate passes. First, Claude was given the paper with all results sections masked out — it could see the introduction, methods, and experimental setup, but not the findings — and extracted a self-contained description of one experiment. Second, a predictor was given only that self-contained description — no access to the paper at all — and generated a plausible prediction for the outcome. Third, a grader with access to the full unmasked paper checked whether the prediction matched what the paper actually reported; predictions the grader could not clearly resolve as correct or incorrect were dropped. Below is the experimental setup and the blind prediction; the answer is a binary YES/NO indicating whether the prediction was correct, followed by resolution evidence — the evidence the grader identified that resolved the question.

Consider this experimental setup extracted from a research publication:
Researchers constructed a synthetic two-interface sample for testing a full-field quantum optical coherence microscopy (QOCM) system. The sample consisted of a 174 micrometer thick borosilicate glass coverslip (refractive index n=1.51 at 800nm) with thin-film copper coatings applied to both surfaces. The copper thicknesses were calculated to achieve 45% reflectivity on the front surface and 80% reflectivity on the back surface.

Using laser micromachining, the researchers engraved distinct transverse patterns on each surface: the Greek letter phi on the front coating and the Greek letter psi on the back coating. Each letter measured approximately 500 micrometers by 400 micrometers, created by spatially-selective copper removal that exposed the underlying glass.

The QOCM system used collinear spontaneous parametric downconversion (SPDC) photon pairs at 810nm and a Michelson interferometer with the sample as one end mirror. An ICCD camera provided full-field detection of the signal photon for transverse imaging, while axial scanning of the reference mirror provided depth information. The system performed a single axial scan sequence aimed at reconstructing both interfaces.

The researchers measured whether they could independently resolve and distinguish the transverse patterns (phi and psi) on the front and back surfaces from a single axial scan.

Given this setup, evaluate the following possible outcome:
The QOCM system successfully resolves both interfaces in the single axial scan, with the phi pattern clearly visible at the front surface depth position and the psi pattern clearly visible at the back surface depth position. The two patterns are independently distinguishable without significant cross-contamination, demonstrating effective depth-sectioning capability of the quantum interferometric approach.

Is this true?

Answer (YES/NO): NO